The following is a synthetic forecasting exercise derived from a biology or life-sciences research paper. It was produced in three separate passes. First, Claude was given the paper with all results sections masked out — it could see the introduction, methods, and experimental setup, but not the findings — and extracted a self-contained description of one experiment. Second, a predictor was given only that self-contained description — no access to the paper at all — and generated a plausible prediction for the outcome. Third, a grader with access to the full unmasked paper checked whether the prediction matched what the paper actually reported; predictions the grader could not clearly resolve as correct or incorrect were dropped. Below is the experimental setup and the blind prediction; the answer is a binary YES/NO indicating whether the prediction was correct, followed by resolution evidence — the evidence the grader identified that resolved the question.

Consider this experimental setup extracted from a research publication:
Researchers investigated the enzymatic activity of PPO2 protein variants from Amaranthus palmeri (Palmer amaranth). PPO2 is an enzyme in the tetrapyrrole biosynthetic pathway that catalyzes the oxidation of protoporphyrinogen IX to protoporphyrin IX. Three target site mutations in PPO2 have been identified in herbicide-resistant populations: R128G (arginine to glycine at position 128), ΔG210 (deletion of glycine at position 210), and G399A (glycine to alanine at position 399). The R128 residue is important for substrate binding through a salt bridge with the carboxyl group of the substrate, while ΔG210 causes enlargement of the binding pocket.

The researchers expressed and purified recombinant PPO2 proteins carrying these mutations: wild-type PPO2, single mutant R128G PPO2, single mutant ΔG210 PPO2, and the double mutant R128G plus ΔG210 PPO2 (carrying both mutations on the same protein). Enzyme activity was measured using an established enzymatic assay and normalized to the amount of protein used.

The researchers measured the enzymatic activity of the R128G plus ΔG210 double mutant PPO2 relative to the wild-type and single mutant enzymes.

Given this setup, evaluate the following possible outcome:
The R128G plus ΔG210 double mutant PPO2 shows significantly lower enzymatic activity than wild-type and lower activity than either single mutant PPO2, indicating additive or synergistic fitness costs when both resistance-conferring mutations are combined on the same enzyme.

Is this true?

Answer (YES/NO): YES